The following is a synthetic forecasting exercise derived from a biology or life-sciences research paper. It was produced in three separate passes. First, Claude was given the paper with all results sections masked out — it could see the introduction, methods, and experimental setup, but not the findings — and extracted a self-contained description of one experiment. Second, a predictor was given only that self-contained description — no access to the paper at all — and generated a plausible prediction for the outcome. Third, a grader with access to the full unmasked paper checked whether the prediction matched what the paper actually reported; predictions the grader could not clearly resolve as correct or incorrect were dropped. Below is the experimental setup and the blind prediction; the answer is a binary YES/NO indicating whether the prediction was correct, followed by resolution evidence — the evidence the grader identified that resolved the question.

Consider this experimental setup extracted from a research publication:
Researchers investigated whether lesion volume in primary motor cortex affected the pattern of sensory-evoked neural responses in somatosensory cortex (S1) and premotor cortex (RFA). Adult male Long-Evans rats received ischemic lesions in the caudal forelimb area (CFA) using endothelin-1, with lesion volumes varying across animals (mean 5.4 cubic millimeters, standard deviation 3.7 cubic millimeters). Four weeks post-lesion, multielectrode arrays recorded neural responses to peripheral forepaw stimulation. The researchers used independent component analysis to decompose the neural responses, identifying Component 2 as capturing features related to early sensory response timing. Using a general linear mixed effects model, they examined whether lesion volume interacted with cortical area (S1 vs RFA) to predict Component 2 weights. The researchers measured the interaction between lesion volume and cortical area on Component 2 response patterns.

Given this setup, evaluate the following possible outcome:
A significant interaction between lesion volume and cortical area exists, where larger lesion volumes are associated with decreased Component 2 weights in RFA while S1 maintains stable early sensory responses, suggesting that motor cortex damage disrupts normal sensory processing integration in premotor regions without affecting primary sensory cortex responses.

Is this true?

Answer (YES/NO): NO